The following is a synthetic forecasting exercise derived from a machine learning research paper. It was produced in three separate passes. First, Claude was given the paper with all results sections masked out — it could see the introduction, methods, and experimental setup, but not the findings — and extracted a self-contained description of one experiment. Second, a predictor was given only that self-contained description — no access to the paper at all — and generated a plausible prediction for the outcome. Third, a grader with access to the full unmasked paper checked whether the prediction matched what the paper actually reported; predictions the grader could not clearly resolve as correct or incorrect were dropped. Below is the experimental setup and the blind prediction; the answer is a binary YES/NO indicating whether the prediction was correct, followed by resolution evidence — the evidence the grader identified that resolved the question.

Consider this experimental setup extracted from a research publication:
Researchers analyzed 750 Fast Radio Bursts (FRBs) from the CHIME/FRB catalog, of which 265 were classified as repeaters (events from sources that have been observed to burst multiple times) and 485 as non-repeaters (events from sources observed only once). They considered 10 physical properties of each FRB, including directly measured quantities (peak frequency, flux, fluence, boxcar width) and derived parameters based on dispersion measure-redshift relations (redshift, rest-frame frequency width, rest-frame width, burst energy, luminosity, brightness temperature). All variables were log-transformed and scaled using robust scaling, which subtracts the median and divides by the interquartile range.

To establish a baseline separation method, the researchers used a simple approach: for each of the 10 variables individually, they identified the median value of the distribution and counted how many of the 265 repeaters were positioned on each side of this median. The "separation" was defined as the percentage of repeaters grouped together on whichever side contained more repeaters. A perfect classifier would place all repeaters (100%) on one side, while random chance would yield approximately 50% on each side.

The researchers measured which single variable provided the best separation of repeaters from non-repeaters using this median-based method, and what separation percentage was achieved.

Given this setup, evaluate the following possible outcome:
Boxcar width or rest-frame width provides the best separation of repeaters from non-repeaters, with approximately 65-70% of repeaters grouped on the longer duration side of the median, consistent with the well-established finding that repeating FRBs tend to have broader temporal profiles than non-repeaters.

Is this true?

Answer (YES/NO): NO